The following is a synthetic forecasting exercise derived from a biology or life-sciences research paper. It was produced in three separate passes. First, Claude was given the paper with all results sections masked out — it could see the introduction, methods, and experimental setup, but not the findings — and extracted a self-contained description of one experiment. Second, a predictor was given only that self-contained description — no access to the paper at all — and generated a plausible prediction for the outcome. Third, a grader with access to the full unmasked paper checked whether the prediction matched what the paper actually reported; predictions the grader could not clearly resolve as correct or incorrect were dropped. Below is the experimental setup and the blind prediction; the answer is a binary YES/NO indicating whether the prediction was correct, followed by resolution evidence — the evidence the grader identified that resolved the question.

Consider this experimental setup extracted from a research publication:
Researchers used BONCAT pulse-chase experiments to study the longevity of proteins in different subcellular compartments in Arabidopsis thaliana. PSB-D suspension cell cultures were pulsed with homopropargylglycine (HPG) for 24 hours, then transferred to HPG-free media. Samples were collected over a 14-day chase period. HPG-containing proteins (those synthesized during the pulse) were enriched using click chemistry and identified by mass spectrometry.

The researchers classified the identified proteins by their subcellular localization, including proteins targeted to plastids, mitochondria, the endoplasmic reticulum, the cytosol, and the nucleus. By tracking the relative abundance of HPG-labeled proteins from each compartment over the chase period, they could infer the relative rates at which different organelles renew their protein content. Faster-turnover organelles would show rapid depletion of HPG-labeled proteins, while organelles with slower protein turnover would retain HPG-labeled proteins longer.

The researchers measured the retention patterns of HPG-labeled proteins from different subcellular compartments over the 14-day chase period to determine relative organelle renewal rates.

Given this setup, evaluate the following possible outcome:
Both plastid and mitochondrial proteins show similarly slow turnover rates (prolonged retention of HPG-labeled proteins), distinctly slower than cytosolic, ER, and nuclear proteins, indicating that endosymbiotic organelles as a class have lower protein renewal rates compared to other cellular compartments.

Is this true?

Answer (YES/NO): YES